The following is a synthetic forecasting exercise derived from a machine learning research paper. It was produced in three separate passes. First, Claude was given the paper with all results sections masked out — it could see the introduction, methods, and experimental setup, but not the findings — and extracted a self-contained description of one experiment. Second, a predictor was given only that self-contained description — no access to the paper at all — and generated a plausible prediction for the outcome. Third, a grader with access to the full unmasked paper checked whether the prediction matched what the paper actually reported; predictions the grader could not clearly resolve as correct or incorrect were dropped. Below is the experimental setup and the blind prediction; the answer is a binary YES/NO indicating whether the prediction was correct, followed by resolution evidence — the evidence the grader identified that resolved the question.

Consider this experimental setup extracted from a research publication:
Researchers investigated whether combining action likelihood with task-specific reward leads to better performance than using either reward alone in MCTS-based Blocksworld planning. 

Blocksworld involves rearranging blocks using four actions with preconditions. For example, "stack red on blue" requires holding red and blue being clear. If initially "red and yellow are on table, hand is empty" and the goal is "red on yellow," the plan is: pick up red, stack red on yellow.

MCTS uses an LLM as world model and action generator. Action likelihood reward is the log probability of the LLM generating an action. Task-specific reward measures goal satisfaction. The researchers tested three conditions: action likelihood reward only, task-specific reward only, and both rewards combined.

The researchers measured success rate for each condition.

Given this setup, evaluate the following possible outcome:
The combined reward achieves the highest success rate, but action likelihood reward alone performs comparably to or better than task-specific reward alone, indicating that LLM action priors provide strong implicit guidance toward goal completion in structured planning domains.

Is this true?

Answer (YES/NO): YES